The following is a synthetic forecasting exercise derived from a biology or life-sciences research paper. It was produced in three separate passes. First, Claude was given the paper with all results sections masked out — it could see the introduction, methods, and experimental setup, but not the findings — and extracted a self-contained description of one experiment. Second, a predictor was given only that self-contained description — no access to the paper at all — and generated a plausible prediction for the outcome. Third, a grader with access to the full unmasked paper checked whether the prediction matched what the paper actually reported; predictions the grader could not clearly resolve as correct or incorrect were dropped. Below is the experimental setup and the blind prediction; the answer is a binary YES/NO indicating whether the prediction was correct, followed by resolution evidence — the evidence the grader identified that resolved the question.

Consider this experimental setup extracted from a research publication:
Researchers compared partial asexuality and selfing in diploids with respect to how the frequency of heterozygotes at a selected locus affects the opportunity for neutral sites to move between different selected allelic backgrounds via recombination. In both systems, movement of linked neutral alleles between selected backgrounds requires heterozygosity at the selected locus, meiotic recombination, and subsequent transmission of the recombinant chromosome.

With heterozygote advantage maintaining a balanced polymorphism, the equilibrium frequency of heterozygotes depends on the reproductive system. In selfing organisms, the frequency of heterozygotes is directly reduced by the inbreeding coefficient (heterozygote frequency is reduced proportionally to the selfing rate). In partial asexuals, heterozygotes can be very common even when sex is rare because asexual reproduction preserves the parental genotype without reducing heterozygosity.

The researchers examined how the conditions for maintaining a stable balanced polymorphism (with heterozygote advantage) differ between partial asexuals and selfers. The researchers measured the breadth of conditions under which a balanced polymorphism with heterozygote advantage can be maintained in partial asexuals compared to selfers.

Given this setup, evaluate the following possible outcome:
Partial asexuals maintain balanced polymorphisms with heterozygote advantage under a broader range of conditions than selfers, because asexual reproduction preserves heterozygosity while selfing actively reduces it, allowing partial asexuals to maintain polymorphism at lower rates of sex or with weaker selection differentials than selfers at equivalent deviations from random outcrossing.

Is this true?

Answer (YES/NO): YES